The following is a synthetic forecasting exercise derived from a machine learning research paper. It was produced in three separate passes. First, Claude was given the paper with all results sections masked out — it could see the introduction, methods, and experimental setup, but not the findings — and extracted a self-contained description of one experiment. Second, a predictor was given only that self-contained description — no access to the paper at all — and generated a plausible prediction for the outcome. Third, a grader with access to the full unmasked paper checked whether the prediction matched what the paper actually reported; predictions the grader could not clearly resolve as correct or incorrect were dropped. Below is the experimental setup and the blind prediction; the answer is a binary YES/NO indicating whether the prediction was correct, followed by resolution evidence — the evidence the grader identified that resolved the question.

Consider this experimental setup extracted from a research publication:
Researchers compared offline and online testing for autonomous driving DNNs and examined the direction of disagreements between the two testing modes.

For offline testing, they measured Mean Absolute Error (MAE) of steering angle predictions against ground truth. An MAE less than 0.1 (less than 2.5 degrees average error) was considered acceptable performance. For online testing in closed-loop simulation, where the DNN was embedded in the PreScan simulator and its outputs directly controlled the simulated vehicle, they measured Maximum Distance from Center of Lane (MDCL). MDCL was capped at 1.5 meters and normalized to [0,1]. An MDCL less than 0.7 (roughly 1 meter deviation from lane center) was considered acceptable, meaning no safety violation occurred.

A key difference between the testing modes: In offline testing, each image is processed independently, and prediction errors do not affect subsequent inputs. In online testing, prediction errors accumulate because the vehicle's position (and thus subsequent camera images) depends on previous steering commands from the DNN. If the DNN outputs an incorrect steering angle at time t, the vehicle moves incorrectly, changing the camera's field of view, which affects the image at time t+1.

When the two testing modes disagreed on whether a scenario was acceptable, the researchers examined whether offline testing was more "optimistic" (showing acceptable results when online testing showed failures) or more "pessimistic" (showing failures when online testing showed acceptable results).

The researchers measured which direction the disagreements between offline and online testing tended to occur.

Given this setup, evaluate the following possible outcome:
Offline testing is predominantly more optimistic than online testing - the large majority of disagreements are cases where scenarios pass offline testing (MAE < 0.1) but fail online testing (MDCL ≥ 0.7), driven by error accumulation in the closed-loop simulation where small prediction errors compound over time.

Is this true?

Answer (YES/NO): YES